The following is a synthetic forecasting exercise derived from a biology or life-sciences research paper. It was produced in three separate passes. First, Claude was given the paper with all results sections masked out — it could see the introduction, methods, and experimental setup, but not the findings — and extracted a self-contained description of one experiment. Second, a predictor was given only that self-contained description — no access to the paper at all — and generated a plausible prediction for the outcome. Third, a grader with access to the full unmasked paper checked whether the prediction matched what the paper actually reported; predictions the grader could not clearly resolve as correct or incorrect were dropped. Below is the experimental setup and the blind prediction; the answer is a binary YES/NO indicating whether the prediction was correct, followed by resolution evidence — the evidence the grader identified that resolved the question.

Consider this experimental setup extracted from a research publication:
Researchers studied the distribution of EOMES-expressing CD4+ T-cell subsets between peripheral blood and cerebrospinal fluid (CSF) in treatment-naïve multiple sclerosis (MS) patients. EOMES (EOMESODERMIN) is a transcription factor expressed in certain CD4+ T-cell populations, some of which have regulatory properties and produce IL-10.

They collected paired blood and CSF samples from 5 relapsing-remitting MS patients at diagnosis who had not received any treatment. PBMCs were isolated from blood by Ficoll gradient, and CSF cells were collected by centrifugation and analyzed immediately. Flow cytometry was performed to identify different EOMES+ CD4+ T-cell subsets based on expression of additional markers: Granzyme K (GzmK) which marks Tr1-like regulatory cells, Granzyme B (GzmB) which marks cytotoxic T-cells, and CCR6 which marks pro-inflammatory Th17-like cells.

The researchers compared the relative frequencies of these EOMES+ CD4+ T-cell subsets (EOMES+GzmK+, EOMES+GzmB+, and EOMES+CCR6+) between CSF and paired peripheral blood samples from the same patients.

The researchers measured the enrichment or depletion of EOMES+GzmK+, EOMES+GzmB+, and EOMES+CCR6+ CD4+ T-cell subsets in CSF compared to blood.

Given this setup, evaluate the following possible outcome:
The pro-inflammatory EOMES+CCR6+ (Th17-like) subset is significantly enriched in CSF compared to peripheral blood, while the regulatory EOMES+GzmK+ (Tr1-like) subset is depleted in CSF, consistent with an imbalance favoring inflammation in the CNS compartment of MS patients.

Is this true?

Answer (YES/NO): NO